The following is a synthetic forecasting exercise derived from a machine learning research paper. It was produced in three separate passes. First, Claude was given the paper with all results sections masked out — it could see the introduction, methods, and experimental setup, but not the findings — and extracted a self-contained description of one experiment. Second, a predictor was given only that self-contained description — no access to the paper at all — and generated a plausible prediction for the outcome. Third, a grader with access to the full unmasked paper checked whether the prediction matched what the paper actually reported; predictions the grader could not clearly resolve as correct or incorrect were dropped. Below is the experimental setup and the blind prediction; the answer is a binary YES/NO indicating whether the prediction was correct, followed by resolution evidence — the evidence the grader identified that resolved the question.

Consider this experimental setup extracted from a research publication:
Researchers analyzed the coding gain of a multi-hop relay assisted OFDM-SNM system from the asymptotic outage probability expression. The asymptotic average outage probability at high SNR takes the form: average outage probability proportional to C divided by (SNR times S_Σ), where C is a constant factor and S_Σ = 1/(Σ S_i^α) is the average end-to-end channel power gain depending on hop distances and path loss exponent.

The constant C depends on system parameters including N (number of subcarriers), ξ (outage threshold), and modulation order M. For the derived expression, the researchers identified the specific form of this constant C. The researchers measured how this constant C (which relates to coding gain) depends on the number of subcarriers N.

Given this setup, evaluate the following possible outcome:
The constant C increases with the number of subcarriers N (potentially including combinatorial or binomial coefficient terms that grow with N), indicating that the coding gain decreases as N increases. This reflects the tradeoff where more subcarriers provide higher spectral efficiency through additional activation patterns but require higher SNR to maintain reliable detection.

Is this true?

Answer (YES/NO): NO